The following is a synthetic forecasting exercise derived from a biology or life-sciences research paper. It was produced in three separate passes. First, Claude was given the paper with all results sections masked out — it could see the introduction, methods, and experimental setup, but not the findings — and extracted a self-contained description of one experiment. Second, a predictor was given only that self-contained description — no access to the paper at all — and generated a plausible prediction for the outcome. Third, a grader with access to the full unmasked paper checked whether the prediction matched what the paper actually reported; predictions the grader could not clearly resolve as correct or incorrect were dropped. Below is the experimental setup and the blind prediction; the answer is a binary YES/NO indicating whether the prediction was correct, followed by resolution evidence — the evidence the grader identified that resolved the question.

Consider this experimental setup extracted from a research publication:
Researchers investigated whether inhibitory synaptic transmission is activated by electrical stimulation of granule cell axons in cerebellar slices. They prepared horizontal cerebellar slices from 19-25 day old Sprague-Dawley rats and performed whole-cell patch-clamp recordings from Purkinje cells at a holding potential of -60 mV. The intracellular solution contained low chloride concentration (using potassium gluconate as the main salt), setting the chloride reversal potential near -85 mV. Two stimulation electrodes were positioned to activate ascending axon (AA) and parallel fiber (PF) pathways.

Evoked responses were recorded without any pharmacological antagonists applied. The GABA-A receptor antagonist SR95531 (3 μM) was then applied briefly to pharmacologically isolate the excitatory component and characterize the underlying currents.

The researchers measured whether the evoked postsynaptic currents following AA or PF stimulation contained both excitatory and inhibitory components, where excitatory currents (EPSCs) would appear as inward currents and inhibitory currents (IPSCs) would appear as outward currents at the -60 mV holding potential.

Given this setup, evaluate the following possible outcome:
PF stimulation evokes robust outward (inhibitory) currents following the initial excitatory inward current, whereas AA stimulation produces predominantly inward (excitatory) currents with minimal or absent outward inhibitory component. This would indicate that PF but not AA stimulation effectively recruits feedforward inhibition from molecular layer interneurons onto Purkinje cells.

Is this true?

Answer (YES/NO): NO